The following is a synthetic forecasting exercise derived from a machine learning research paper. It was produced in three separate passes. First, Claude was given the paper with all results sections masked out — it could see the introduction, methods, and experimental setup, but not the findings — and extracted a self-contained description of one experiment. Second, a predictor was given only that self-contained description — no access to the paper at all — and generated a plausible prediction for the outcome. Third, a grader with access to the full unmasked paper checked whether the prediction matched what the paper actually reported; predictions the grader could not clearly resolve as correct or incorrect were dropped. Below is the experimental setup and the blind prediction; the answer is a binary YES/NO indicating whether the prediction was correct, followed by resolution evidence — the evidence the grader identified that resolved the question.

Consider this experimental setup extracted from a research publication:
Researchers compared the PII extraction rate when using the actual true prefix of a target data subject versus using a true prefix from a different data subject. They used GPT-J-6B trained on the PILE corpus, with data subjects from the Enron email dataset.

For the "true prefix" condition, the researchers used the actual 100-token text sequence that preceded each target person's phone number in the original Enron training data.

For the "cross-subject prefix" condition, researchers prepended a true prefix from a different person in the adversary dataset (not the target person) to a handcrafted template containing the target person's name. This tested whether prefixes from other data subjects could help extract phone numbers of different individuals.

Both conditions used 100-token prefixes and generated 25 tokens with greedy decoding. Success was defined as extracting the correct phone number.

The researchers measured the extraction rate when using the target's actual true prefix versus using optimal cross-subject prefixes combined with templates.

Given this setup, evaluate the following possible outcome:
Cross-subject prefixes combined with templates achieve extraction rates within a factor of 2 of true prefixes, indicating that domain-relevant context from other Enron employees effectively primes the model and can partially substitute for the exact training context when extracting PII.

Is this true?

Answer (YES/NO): NO